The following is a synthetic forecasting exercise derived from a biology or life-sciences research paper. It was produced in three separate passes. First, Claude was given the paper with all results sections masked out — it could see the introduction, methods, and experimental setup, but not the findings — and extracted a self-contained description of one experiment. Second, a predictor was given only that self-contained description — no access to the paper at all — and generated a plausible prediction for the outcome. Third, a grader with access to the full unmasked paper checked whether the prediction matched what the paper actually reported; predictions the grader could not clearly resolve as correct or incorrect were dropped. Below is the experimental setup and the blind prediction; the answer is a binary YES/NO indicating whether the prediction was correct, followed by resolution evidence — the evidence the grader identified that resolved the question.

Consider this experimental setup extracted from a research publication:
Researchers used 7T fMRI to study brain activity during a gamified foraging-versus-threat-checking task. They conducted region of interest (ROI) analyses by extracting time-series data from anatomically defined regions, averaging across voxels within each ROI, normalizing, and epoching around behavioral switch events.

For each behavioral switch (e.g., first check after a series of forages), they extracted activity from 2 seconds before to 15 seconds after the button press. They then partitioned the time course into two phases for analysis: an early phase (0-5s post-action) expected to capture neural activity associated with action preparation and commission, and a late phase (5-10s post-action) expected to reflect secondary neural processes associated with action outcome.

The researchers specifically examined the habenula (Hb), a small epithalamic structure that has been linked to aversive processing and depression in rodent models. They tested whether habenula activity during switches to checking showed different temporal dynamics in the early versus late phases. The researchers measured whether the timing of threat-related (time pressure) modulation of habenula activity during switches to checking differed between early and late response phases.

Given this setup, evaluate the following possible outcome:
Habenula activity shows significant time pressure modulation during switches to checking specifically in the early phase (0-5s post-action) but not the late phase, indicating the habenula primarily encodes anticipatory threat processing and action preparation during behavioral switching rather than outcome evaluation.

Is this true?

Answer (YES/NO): NO